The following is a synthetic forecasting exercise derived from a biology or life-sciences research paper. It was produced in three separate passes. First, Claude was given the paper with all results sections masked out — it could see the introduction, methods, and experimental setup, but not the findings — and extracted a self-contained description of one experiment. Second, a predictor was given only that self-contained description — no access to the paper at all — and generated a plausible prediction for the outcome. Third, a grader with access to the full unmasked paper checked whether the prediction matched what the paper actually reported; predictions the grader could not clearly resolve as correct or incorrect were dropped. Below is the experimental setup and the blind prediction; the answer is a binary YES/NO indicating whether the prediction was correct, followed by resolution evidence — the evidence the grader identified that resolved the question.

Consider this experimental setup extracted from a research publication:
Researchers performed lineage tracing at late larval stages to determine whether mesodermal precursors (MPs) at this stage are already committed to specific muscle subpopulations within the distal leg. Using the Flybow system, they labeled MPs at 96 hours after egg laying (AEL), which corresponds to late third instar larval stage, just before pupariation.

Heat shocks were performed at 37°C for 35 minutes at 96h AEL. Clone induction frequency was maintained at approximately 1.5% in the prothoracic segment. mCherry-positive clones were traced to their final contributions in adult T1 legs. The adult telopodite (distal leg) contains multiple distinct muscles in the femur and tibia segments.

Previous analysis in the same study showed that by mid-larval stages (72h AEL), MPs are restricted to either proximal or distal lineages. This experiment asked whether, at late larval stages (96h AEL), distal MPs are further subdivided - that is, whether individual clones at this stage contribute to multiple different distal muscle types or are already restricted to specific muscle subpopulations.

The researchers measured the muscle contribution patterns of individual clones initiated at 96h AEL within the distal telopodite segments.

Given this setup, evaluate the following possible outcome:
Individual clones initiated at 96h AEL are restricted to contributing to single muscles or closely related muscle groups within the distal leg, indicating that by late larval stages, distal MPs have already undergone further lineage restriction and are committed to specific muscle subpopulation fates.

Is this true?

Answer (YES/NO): YES